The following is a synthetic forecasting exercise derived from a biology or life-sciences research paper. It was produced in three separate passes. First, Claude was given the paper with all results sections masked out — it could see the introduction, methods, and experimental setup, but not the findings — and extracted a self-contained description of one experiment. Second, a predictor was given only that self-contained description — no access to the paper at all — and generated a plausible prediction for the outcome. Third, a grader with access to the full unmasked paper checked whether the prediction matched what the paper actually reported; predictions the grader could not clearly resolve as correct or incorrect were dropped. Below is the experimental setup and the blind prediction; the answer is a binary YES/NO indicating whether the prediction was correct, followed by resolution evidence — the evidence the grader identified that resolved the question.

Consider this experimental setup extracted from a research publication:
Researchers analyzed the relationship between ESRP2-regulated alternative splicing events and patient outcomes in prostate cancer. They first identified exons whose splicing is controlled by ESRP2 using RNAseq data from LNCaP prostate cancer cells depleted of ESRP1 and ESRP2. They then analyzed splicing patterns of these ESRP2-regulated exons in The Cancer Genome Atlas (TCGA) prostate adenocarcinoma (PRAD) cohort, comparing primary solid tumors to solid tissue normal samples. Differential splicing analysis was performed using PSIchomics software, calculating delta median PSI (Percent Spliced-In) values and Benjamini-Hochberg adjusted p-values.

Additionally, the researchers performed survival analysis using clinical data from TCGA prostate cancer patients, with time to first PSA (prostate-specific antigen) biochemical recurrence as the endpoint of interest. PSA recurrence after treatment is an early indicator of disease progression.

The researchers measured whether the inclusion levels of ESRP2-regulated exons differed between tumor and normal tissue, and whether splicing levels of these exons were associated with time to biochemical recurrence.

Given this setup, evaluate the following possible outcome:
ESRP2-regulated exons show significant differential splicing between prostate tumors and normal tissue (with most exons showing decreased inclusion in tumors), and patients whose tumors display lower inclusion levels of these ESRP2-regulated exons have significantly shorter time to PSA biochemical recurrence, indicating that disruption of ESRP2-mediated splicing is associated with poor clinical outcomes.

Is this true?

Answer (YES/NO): NO